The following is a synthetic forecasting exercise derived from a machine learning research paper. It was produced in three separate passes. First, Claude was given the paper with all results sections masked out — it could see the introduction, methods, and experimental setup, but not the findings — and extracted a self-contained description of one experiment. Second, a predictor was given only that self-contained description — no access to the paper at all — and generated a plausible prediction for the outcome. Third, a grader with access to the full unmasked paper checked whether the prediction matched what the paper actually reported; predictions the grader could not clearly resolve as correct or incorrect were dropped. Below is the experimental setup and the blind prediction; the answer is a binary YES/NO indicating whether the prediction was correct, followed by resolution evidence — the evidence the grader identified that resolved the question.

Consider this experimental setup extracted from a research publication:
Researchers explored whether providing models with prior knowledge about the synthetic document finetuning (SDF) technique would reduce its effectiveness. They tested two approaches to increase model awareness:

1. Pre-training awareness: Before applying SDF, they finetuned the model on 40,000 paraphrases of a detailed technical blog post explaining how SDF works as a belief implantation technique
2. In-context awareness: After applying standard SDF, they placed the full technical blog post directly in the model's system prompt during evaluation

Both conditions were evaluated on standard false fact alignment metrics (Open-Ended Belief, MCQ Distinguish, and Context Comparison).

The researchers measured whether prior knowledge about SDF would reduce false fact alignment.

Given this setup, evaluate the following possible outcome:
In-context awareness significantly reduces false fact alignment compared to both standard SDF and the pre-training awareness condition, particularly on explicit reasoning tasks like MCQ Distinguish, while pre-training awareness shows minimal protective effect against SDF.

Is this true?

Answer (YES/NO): NO